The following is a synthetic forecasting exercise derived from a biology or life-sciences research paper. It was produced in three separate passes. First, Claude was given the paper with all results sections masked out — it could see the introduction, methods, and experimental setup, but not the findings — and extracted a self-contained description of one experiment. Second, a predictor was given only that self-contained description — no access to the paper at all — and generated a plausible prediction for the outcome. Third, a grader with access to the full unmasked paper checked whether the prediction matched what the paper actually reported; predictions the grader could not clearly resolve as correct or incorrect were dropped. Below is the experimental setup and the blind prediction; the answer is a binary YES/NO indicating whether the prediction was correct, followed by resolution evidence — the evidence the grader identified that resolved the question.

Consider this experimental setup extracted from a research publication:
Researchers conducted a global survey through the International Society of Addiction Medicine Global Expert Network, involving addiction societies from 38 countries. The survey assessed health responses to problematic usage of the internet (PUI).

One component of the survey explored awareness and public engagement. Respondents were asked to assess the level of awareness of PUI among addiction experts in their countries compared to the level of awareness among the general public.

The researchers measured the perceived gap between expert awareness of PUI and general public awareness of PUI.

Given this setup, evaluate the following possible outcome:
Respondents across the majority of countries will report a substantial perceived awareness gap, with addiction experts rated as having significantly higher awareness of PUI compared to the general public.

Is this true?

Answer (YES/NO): YES